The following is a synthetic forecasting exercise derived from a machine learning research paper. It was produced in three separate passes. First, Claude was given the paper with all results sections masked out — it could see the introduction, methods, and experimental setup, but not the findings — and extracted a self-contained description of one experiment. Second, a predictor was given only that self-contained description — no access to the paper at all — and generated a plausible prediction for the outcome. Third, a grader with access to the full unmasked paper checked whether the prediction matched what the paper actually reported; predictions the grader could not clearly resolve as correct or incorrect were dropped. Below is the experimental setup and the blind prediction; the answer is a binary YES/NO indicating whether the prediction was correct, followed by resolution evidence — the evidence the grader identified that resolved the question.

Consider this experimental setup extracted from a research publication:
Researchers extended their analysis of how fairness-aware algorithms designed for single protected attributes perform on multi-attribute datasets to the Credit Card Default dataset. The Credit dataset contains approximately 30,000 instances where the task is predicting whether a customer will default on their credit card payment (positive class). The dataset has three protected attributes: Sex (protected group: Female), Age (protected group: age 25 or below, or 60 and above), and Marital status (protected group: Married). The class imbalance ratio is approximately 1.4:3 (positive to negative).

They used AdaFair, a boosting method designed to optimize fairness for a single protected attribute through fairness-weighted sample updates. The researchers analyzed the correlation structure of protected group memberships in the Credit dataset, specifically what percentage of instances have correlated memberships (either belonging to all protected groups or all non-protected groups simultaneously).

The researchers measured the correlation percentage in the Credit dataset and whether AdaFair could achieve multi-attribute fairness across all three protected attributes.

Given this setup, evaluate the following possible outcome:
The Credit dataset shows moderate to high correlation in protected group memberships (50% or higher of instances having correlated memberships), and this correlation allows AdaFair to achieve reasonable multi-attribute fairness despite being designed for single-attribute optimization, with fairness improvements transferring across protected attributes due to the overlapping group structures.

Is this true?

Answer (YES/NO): NO